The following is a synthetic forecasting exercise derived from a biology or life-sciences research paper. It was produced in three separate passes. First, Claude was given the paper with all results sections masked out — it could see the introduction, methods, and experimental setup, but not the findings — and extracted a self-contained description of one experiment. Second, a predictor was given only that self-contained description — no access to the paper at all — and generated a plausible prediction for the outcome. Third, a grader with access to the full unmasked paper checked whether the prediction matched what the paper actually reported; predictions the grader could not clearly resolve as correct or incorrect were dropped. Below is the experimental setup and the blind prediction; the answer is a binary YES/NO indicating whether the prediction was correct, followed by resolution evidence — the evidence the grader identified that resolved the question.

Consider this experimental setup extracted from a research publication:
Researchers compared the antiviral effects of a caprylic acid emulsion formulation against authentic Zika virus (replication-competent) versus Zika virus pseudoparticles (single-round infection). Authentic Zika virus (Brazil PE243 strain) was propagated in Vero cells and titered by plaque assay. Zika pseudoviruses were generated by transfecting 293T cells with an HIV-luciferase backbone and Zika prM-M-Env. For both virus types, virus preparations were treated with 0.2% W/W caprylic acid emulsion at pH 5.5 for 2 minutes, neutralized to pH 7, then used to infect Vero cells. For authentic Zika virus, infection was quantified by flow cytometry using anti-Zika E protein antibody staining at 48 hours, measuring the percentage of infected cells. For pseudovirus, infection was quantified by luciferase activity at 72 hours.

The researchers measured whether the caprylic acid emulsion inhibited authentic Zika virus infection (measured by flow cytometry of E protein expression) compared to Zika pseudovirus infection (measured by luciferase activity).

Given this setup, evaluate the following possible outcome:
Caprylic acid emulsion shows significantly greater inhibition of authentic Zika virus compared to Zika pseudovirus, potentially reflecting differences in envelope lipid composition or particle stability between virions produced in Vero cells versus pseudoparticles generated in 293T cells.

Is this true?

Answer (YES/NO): NO